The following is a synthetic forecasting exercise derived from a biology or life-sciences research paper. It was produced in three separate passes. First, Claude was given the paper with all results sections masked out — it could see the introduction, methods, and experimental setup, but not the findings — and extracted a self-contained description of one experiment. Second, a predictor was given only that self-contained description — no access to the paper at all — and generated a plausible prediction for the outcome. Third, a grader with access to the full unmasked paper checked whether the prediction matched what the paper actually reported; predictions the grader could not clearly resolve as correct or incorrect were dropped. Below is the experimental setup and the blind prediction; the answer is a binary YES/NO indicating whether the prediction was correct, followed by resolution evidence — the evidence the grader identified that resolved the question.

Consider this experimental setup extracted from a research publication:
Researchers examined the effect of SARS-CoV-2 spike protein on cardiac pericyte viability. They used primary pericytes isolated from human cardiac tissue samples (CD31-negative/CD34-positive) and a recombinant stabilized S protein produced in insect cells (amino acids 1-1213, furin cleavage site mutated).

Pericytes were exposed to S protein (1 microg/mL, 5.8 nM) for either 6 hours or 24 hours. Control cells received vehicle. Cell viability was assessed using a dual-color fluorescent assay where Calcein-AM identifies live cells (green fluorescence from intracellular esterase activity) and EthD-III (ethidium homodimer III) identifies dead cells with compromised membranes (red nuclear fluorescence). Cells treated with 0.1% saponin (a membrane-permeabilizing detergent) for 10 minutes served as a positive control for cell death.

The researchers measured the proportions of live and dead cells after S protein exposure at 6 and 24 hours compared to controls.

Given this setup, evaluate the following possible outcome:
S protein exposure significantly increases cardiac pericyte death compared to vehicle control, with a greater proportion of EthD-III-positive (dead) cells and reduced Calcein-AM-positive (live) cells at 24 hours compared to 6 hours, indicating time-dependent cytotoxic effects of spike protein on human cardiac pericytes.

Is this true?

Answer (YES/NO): NO